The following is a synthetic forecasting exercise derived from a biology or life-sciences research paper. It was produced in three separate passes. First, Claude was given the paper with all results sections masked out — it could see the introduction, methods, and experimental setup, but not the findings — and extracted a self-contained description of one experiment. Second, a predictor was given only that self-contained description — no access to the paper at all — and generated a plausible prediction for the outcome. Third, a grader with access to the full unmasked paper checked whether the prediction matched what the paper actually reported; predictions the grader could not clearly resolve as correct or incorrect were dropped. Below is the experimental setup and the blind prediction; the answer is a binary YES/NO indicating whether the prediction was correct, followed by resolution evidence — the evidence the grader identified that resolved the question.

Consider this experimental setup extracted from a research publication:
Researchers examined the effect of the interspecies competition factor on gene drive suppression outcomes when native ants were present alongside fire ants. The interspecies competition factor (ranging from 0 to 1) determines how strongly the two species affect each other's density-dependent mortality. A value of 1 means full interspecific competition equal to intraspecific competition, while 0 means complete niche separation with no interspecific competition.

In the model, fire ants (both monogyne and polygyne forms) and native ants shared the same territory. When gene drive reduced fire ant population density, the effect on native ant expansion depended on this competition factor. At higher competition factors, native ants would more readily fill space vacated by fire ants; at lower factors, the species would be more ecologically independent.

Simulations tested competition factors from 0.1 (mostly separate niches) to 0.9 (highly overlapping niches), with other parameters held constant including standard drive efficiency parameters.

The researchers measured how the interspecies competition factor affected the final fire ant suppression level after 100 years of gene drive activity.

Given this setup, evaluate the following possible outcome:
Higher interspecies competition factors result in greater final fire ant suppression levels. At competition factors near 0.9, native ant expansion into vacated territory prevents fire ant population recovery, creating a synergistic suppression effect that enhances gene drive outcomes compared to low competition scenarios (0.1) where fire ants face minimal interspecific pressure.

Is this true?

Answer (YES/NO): YES